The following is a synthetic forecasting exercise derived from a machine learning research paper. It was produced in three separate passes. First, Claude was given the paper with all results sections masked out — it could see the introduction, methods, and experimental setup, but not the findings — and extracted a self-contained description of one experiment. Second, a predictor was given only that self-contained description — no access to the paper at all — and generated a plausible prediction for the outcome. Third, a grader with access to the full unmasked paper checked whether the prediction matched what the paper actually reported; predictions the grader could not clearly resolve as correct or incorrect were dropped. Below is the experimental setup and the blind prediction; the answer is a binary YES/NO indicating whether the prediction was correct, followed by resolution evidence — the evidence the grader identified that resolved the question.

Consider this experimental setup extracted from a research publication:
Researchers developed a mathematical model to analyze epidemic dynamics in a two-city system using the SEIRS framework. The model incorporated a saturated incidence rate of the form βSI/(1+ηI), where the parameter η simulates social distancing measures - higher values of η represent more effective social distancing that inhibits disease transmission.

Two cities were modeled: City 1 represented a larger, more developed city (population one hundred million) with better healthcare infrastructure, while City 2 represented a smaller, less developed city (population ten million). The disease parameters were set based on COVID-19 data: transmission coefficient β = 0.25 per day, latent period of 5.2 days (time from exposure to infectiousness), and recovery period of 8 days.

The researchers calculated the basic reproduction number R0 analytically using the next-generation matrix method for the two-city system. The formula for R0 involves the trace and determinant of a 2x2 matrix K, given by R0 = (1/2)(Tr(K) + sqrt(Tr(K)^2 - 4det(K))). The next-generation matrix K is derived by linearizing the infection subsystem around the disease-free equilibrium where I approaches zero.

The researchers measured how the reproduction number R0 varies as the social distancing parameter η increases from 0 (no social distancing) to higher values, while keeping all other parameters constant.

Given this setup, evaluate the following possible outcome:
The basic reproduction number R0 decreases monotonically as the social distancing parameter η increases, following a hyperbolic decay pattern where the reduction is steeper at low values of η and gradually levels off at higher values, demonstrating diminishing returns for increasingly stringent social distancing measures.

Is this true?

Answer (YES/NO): NO